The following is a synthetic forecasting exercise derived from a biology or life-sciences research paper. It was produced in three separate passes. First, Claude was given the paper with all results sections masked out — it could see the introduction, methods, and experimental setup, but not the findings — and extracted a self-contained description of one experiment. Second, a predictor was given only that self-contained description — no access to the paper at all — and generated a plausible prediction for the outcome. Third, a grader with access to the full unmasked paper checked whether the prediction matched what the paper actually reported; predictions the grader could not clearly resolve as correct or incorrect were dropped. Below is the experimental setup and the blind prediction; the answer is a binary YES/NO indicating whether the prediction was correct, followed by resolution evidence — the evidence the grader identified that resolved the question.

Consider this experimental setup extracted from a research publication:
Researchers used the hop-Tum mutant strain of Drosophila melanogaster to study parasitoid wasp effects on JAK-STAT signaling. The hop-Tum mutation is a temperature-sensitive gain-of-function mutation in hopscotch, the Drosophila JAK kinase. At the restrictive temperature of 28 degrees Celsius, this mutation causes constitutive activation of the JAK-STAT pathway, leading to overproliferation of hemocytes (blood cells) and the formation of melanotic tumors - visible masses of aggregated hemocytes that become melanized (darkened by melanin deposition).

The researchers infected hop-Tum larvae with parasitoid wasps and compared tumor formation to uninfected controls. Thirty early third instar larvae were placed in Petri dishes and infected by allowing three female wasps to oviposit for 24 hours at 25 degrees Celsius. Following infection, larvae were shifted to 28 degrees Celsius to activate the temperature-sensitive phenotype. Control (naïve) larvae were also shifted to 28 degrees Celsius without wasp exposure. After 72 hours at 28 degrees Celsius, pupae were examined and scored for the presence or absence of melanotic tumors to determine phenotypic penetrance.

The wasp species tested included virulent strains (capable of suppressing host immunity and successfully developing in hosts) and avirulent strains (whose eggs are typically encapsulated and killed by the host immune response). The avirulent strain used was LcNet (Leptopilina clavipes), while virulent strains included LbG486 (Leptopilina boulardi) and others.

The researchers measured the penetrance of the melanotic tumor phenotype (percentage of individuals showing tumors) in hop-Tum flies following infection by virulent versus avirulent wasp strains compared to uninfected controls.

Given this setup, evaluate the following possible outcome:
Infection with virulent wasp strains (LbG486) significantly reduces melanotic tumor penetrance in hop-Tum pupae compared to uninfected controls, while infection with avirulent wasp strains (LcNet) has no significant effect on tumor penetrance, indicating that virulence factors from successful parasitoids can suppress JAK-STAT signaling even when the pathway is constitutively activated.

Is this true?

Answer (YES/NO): NO